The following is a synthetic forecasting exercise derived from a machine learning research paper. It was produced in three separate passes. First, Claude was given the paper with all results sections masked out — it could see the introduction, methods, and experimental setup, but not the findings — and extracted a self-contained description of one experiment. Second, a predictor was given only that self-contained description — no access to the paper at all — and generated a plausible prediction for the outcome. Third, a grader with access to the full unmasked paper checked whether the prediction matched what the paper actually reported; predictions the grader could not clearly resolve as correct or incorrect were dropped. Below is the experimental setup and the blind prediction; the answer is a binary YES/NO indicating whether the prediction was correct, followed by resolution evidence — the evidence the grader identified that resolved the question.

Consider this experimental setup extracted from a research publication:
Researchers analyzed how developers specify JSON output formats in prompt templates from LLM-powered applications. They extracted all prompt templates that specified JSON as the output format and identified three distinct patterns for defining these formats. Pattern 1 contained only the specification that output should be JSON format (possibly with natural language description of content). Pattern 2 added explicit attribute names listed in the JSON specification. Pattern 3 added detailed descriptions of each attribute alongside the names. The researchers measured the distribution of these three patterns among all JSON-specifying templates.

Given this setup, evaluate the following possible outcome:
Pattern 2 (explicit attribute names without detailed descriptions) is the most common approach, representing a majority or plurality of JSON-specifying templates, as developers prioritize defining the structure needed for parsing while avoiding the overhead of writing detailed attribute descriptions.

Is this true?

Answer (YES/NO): NO